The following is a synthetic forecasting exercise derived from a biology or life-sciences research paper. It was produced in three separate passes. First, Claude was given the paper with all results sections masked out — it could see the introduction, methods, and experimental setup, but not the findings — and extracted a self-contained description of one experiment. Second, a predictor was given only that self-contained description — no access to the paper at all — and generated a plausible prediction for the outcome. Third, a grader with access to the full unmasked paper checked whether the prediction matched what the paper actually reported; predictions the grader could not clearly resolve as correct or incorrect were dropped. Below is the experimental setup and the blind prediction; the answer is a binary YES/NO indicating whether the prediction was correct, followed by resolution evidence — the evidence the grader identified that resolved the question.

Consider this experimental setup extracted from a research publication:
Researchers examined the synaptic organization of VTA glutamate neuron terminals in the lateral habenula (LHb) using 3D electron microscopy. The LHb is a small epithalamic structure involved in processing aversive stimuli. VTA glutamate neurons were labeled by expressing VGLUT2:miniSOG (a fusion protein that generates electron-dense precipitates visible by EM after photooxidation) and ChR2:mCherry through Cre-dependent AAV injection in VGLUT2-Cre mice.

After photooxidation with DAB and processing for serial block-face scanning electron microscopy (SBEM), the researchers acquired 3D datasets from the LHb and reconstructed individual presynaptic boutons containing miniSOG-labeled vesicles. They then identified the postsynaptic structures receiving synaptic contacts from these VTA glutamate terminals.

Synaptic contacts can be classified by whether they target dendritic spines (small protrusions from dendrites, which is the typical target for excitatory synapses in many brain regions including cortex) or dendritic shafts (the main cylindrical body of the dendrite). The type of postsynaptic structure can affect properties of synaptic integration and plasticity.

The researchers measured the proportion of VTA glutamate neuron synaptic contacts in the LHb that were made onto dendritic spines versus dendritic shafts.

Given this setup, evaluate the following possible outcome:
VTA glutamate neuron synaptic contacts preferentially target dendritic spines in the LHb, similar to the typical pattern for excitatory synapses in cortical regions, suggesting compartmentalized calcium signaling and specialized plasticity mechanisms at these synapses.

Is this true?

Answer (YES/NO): NO